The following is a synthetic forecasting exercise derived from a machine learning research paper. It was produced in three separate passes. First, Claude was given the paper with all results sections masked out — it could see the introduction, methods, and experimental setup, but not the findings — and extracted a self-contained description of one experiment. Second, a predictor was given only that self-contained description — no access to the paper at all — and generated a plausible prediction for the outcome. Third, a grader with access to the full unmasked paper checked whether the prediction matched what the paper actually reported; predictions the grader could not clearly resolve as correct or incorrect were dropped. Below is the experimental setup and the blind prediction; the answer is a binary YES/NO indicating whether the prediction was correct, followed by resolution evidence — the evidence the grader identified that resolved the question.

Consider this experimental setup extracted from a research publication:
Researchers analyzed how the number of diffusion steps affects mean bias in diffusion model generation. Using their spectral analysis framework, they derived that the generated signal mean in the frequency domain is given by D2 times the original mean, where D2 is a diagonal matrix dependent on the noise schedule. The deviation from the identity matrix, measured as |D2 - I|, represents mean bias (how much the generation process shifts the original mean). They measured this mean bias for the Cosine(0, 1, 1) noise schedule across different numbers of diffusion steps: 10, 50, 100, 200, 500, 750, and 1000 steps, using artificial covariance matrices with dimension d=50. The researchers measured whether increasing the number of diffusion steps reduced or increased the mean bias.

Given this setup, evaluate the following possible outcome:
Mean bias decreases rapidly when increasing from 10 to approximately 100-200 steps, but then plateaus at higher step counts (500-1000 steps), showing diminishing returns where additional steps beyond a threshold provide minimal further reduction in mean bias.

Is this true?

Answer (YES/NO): NO